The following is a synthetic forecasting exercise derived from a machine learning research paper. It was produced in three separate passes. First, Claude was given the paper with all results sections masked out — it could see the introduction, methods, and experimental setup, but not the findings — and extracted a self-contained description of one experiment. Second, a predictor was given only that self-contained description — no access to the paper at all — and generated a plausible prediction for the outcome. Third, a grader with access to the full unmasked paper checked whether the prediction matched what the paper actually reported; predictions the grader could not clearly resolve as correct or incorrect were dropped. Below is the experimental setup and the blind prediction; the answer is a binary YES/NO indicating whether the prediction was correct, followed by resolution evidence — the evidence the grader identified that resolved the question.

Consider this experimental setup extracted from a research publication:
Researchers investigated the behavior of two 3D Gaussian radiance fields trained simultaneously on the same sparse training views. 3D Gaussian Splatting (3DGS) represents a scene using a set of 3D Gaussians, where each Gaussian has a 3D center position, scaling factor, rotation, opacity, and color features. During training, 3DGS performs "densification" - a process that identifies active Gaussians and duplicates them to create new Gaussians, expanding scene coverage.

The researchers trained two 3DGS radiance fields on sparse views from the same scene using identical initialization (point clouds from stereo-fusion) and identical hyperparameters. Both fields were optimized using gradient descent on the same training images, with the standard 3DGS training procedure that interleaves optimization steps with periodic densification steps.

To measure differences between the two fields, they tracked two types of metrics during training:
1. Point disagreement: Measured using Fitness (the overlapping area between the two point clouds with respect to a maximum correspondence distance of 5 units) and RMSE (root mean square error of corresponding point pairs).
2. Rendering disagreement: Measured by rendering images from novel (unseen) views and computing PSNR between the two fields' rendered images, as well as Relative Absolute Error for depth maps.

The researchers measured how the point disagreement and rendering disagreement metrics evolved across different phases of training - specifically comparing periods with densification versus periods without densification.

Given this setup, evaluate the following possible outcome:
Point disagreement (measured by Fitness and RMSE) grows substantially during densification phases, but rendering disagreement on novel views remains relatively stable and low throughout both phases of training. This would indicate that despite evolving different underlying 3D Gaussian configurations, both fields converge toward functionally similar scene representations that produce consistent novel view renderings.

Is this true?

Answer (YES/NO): NO